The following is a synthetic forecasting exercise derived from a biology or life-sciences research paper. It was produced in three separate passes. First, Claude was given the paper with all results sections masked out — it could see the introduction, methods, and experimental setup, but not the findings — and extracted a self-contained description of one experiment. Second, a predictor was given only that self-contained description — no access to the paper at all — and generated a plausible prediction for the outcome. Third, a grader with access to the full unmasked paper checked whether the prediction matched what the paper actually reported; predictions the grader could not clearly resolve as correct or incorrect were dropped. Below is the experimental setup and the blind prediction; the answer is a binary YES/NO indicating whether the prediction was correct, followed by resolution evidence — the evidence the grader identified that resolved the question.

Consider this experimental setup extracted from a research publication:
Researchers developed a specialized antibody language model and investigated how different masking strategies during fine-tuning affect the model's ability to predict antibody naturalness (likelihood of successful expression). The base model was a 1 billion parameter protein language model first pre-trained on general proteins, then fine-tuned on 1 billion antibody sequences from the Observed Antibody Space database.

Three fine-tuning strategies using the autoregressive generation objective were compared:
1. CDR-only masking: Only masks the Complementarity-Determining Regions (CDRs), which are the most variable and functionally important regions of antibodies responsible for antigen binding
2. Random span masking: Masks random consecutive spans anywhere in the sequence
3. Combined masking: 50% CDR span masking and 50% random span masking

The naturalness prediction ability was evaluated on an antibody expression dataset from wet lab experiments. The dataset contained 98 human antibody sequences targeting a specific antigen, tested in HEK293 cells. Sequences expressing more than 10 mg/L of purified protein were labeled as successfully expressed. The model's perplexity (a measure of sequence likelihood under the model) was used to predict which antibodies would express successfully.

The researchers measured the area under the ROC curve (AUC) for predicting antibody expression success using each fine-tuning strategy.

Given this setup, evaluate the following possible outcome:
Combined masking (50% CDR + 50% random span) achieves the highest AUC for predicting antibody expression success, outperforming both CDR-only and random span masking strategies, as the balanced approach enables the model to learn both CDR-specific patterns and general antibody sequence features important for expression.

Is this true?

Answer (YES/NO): YES